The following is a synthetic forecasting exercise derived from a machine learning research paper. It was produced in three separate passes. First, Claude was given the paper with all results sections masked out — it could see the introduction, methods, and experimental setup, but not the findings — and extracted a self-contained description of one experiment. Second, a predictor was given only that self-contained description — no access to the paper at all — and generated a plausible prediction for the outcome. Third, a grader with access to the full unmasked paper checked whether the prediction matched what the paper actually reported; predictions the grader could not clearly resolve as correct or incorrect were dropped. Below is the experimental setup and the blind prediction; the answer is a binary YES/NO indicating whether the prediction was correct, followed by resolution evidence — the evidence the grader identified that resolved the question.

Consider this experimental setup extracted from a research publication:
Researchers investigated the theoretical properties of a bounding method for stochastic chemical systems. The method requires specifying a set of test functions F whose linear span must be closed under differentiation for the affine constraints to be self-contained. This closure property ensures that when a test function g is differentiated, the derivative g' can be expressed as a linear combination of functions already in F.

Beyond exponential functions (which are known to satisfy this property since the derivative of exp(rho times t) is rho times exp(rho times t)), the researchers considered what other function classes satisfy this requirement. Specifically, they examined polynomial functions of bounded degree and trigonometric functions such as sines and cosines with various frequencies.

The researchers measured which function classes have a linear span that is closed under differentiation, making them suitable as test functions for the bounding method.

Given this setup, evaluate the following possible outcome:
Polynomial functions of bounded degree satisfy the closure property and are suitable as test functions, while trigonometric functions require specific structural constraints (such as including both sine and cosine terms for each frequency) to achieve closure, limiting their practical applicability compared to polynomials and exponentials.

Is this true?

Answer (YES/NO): NO